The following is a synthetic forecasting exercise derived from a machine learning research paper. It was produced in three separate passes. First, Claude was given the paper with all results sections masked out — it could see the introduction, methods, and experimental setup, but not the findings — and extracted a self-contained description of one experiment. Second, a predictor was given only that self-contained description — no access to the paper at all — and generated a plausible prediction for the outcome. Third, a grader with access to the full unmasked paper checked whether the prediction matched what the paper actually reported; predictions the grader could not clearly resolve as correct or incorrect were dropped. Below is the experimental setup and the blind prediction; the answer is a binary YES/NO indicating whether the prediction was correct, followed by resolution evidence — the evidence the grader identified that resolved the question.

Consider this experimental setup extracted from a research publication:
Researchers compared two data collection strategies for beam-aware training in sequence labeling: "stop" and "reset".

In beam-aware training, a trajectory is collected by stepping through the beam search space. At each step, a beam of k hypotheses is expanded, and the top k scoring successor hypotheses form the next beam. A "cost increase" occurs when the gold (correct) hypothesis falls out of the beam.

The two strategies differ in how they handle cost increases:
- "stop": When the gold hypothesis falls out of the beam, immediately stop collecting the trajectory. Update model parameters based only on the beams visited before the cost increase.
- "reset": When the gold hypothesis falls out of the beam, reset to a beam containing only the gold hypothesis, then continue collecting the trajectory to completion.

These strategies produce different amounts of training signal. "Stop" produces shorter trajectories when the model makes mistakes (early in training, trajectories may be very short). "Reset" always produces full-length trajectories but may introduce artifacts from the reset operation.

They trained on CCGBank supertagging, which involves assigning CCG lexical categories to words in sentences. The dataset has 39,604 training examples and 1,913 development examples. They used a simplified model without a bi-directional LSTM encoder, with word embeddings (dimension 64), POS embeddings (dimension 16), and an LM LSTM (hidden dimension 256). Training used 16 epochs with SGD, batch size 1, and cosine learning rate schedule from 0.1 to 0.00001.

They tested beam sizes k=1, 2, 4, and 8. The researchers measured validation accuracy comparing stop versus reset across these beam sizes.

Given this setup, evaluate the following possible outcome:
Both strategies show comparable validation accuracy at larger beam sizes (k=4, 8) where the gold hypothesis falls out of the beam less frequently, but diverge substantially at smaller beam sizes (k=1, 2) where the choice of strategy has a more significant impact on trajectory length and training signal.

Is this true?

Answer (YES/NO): NO